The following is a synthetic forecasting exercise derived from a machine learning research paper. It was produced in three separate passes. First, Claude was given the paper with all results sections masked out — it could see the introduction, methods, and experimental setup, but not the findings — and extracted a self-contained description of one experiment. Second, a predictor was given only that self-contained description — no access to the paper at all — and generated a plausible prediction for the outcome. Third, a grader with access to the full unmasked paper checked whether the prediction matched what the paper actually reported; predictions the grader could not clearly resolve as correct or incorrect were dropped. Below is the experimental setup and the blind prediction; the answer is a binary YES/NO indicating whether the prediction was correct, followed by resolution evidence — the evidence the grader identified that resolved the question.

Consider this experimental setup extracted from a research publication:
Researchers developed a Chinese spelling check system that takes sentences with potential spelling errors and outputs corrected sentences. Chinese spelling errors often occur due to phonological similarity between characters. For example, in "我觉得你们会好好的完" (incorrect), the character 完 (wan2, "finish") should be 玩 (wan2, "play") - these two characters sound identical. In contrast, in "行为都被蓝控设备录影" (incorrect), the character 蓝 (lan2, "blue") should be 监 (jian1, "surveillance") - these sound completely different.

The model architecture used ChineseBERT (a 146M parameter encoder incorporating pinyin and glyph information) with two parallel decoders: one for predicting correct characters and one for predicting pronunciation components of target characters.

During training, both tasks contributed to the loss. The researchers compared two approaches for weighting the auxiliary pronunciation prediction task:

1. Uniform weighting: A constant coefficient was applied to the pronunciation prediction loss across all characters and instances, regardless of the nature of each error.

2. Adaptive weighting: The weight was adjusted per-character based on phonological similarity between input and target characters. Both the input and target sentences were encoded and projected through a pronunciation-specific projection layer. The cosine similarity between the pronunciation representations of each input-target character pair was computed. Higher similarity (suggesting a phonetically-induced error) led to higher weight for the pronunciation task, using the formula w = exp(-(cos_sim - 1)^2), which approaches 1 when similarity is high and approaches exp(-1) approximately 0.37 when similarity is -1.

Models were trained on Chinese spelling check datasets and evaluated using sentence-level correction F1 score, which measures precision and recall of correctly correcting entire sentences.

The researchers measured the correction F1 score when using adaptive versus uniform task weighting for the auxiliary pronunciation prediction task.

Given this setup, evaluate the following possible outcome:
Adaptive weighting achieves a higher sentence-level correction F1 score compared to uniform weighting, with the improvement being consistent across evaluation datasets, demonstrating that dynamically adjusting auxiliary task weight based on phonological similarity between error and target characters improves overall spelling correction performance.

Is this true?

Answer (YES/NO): NO